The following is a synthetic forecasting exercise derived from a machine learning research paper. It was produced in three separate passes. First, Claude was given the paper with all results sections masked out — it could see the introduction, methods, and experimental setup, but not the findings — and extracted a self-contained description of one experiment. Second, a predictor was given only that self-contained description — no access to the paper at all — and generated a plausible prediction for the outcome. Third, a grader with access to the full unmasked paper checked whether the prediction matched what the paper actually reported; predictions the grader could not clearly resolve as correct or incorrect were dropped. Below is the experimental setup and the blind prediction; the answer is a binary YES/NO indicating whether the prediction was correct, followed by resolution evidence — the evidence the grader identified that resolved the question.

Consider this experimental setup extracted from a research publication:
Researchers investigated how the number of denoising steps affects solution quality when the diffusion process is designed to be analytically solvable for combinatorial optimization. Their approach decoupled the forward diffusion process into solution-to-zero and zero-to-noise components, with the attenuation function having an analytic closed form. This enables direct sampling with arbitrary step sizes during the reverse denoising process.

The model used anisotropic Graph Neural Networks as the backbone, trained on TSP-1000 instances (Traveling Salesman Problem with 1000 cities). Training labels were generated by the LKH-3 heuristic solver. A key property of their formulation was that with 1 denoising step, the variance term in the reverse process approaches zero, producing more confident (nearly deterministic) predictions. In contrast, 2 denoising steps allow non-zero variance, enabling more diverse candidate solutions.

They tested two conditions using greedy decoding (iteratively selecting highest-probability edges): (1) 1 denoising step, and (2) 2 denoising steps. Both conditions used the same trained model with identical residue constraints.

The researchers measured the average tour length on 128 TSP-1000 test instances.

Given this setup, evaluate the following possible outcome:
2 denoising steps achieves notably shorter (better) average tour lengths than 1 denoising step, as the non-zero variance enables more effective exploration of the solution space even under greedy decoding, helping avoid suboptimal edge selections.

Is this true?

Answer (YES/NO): NO